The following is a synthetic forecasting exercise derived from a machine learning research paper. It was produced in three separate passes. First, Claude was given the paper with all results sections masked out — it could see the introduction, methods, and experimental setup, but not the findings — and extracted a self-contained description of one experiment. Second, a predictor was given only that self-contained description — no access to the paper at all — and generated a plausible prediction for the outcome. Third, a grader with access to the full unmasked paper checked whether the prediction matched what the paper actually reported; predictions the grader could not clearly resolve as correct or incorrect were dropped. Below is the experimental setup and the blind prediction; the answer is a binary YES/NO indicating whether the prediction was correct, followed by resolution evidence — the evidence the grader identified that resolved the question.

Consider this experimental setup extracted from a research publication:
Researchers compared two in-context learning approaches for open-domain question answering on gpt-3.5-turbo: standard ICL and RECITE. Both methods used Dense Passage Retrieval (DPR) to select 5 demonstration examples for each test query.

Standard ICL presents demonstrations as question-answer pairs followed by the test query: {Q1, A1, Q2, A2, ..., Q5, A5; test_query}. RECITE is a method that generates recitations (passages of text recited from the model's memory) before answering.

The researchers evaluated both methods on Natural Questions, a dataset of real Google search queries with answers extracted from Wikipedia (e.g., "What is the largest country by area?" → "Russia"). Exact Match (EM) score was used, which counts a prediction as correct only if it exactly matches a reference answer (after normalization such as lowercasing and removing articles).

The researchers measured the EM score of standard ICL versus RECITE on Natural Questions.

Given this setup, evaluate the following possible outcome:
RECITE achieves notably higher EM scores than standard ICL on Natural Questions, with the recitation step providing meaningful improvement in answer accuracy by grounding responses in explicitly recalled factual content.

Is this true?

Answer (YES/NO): NO